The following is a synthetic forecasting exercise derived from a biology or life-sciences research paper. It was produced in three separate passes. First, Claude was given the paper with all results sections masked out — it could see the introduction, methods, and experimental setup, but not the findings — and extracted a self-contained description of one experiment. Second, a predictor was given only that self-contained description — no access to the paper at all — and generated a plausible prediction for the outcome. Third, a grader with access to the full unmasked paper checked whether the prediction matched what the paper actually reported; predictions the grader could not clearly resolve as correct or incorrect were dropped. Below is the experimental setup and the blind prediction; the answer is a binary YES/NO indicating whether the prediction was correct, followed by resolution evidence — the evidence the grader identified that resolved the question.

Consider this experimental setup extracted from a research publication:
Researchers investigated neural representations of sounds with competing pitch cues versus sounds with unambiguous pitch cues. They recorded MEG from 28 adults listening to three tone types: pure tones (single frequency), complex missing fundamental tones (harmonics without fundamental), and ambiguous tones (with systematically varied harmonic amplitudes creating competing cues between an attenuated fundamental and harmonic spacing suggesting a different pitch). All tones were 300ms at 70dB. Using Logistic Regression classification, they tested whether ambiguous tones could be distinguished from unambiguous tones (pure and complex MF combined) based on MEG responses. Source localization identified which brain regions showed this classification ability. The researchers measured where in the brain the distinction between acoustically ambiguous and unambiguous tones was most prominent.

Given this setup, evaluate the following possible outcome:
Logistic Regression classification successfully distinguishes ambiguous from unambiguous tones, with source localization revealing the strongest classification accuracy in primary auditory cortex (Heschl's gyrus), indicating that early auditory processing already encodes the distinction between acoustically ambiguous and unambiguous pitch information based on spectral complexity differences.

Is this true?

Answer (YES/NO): NO